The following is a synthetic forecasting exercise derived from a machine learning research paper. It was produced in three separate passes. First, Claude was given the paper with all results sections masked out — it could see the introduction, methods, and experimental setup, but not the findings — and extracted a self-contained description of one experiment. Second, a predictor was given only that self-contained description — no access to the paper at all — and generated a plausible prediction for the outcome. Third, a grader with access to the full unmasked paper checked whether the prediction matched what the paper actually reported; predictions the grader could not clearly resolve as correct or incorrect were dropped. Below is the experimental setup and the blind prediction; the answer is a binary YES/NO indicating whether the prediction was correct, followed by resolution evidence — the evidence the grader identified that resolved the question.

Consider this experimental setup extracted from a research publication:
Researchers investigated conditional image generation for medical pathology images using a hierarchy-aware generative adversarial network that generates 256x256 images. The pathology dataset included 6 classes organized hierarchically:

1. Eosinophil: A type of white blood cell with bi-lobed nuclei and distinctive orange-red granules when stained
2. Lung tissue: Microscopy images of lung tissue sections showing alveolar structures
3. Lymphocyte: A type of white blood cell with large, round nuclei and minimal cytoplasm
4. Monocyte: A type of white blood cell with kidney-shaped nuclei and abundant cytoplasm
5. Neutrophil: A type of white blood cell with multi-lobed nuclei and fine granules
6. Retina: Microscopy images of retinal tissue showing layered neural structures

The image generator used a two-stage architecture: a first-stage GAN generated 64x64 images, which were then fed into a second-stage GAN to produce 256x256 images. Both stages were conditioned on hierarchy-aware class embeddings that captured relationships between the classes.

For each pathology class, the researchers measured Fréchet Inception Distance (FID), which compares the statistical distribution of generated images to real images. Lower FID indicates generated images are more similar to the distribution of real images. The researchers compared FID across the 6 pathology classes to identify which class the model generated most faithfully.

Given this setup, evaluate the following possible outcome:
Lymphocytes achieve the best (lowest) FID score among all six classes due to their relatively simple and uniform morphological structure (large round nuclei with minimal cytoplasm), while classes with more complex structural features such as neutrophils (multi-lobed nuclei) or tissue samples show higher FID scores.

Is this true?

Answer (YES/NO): NO